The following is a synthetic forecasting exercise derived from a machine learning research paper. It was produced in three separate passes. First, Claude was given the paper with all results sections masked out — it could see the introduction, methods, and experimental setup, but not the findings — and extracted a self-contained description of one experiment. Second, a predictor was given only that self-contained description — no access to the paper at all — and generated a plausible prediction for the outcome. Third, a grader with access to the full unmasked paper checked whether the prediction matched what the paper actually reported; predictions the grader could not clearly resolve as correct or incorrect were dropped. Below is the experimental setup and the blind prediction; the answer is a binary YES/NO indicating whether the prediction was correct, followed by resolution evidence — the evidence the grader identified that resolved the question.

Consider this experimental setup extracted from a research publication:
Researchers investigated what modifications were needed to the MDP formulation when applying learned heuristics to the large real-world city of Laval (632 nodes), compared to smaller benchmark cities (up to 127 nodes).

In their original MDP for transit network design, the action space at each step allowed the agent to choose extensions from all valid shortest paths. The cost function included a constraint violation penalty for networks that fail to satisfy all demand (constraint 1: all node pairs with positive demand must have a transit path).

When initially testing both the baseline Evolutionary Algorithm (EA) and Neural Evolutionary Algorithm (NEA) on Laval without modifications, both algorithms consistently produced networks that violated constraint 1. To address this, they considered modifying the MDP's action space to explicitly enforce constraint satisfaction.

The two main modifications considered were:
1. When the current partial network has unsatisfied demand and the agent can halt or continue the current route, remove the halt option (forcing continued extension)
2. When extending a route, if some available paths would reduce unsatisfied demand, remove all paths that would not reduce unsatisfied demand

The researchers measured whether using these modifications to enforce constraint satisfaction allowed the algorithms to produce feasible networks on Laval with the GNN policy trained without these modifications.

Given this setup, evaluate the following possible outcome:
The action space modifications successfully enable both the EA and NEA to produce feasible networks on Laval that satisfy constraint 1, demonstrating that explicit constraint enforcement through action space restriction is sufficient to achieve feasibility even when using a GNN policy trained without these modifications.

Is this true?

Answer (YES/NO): NO